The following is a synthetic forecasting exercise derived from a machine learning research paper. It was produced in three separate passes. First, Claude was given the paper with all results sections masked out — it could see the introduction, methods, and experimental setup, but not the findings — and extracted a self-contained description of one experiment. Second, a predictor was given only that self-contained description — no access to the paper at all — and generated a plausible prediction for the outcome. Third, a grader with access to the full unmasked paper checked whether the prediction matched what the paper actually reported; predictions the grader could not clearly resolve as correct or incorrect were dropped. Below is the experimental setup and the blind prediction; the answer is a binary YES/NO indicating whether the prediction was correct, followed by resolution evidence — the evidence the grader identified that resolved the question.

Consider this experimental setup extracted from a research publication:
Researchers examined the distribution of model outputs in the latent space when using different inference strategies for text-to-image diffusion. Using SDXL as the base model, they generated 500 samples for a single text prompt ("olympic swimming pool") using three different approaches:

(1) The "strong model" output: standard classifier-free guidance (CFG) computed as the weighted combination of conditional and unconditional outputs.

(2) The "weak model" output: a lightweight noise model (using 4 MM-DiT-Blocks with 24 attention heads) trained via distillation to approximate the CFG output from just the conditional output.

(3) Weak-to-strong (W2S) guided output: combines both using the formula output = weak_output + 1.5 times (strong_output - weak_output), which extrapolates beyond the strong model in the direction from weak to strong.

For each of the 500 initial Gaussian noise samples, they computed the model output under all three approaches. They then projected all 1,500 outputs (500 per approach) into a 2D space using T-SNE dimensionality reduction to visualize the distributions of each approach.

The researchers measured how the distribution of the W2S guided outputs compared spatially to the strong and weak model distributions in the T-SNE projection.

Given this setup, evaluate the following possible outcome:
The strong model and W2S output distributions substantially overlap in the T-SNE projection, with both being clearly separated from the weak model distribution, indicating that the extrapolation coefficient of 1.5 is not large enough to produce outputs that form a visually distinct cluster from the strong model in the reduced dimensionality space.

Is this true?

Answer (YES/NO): NO